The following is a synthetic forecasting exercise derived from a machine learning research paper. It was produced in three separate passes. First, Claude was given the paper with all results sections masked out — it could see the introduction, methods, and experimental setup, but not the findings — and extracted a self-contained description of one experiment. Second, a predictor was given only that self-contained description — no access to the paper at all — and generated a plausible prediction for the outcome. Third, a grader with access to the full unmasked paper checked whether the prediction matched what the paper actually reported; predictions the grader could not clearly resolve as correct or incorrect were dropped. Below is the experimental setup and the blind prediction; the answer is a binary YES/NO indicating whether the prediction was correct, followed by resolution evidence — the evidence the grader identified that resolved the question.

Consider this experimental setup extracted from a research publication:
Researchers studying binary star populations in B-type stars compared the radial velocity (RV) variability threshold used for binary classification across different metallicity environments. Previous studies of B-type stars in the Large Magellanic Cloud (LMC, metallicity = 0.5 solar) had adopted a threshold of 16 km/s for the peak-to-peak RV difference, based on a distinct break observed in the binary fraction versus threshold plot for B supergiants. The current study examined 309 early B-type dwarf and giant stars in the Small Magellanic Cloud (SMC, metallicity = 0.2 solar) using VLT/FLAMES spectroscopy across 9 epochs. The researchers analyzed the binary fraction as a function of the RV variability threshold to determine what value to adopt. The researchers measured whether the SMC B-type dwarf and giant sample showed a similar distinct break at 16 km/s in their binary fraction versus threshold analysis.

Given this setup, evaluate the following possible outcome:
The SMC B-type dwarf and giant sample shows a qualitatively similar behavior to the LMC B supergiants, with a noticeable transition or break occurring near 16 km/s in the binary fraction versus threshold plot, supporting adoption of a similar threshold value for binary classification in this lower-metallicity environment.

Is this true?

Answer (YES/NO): NO